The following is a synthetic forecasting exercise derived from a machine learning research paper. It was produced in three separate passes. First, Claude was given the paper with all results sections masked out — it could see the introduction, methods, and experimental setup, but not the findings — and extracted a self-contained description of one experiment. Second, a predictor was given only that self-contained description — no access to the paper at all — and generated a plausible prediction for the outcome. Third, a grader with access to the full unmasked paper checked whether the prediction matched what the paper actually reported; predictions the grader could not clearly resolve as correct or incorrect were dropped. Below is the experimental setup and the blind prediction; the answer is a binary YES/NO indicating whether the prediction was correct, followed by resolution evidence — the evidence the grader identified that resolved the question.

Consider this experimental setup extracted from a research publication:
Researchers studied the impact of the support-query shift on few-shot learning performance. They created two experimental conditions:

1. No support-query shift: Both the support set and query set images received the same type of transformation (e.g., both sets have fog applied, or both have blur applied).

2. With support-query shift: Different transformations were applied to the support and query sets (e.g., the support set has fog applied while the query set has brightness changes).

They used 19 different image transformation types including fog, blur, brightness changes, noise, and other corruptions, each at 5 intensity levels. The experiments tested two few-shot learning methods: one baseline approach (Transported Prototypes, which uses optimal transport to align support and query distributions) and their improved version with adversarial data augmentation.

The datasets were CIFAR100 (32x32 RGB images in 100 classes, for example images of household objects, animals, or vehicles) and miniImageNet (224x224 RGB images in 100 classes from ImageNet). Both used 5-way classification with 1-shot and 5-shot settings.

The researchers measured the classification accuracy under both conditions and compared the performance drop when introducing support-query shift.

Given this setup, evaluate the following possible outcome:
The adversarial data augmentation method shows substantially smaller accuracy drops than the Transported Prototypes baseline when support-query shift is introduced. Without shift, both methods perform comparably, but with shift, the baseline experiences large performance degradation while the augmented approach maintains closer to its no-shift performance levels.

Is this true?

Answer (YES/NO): NO